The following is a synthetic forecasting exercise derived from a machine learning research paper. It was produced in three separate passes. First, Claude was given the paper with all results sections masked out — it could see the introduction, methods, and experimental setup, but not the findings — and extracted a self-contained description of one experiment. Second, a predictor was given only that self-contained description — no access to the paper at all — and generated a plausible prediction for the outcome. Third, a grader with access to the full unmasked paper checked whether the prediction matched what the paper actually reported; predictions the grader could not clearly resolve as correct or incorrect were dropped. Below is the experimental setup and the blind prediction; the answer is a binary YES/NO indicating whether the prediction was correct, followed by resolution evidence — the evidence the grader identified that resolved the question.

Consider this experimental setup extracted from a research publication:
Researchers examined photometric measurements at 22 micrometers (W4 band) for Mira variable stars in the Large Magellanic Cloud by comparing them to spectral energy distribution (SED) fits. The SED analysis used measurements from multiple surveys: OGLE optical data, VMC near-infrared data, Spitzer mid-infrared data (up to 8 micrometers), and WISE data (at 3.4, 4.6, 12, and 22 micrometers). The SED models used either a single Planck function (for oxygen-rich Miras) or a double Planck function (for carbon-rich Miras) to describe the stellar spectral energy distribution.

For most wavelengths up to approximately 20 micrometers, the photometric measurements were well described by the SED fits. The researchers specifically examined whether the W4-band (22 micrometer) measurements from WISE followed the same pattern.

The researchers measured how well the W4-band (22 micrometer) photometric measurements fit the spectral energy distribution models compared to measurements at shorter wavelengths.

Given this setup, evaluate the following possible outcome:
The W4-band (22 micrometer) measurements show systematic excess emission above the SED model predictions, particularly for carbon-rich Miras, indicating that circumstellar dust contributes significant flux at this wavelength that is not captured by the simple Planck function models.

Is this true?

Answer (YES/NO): NO